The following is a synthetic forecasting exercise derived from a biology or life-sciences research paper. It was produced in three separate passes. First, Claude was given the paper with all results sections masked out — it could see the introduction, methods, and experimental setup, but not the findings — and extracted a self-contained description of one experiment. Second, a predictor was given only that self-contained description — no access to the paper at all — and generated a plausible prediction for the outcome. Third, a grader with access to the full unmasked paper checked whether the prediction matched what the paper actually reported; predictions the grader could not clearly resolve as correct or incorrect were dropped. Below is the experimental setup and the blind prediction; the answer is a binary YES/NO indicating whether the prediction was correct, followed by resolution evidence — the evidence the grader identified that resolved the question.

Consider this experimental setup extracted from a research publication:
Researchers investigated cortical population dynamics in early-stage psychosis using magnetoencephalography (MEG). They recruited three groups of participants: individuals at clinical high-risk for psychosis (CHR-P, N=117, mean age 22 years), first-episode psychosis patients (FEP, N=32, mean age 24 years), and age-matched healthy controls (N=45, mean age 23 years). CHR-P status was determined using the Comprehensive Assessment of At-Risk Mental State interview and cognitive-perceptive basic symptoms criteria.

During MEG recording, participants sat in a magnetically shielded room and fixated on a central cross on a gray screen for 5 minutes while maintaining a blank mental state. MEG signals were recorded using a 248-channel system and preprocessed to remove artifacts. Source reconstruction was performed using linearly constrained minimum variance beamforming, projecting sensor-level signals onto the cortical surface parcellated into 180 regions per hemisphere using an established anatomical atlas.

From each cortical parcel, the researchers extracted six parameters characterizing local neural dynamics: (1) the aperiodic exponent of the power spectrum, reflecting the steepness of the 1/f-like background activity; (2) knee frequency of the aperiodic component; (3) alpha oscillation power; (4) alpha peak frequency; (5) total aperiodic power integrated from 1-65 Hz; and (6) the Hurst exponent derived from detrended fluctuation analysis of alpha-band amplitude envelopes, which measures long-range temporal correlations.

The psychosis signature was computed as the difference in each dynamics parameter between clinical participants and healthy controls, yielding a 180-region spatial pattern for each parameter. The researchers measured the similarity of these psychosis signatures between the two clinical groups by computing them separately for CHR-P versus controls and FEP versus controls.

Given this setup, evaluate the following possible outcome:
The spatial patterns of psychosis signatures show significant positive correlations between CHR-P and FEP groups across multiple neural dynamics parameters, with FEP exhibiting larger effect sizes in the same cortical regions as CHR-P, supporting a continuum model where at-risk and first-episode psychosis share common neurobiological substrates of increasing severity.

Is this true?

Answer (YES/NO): NO